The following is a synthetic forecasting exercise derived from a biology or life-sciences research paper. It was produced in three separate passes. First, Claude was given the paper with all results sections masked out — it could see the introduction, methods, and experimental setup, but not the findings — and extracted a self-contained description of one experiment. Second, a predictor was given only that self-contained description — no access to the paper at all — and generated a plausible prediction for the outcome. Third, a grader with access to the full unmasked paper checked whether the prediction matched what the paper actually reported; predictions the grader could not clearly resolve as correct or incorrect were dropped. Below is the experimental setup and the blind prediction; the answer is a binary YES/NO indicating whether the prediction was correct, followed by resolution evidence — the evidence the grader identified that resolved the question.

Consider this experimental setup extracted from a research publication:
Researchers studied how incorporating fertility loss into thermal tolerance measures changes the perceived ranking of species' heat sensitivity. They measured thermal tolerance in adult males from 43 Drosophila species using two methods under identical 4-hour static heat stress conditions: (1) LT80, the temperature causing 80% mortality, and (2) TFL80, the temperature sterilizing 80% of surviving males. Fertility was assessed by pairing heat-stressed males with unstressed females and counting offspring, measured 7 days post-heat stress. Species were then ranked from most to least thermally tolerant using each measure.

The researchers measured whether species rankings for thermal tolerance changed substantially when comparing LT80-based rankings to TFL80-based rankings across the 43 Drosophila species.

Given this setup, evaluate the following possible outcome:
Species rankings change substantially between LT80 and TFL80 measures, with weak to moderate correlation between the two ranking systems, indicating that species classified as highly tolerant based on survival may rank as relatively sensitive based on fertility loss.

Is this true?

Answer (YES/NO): YES